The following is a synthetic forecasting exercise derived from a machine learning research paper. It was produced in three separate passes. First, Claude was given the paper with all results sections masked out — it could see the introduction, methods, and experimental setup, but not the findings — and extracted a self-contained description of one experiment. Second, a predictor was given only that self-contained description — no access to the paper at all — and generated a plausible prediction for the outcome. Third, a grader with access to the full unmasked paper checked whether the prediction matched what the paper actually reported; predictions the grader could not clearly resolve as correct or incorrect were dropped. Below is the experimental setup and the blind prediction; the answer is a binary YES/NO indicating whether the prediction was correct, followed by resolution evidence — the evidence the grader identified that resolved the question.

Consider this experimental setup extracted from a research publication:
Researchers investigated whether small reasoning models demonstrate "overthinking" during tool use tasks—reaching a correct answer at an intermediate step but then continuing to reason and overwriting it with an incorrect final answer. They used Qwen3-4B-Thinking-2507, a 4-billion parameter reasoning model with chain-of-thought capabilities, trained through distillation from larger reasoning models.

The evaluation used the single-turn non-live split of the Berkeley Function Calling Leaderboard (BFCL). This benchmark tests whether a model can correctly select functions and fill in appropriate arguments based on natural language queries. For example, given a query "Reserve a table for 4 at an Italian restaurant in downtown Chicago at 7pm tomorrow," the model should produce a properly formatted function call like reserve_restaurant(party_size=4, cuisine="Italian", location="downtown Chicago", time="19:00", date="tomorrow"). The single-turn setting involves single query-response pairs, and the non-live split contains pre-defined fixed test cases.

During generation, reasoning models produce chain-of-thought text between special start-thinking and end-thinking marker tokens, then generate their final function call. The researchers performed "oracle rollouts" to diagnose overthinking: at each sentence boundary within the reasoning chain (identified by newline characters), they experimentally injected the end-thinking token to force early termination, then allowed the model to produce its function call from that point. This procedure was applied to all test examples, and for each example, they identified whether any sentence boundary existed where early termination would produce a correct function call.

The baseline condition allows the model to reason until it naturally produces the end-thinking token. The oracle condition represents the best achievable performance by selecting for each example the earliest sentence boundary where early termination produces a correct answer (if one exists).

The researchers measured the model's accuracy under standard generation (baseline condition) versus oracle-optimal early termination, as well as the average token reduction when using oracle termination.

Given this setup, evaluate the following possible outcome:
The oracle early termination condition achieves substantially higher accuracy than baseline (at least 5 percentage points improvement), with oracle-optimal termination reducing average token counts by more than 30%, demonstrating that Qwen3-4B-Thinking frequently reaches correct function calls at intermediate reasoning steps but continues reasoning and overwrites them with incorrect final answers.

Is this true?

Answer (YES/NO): YES